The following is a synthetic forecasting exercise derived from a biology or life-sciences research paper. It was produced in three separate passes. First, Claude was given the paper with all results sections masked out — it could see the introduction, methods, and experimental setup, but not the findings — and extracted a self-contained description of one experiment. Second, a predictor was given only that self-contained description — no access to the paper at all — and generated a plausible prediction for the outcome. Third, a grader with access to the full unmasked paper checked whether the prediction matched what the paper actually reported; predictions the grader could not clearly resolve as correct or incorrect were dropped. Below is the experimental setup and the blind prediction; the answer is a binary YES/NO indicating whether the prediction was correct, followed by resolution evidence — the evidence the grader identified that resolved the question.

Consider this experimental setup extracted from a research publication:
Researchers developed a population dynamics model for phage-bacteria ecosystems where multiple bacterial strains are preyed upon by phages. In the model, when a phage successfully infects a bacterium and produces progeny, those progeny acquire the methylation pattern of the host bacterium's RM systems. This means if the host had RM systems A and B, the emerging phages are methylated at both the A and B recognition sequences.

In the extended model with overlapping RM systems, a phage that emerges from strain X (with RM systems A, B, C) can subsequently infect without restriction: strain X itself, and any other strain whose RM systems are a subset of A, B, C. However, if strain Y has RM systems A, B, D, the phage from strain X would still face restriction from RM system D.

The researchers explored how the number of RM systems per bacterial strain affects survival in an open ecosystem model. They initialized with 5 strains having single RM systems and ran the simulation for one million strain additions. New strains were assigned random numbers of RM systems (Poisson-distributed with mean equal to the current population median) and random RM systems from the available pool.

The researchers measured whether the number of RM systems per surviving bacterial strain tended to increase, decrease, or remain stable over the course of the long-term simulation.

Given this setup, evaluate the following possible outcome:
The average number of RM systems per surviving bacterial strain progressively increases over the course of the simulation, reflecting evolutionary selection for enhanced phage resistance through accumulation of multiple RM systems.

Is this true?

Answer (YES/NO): NO